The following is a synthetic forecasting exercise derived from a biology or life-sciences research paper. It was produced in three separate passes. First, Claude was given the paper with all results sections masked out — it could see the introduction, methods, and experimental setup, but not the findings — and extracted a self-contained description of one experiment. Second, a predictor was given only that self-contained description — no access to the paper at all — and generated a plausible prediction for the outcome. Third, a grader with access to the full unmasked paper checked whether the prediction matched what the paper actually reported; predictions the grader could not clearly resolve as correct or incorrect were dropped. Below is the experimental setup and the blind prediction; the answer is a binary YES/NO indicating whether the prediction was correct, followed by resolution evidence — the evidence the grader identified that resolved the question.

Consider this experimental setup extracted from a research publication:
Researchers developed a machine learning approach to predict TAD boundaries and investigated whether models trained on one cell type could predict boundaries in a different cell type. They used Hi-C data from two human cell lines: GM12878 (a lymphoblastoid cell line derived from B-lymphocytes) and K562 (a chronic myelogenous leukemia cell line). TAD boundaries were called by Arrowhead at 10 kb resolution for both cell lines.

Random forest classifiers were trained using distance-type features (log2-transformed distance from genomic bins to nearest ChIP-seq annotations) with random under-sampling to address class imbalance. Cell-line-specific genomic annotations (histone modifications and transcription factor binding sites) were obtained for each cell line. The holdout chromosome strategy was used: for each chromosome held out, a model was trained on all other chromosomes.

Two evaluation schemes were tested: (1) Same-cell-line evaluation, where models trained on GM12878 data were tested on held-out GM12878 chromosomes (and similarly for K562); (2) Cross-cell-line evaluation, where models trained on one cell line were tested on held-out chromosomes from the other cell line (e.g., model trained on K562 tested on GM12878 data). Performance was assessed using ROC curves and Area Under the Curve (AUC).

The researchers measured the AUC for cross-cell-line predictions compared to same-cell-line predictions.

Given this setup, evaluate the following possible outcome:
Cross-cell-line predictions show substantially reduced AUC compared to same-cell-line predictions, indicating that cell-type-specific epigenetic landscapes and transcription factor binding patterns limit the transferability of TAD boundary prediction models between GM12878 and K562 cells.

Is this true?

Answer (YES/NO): NO